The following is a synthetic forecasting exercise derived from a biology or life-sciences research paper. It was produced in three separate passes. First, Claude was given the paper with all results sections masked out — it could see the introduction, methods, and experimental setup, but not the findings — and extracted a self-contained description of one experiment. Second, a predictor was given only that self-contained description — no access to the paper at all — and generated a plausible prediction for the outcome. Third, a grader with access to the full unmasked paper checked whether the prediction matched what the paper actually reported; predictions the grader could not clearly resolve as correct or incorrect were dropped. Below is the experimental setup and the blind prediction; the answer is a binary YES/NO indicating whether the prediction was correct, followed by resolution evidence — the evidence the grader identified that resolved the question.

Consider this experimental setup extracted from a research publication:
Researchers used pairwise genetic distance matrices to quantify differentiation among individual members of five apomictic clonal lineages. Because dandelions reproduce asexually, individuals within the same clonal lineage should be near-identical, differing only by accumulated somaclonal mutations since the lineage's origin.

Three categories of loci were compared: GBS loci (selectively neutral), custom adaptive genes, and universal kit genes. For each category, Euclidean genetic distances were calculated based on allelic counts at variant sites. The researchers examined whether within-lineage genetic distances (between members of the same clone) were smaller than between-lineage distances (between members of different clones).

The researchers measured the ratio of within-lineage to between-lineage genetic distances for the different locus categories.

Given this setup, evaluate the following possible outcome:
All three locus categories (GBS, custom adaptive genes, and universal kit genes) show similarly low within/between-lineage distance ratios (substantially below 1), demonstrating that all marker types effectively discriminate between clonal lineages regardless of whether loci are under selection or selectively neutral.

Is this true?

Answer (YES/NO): NO